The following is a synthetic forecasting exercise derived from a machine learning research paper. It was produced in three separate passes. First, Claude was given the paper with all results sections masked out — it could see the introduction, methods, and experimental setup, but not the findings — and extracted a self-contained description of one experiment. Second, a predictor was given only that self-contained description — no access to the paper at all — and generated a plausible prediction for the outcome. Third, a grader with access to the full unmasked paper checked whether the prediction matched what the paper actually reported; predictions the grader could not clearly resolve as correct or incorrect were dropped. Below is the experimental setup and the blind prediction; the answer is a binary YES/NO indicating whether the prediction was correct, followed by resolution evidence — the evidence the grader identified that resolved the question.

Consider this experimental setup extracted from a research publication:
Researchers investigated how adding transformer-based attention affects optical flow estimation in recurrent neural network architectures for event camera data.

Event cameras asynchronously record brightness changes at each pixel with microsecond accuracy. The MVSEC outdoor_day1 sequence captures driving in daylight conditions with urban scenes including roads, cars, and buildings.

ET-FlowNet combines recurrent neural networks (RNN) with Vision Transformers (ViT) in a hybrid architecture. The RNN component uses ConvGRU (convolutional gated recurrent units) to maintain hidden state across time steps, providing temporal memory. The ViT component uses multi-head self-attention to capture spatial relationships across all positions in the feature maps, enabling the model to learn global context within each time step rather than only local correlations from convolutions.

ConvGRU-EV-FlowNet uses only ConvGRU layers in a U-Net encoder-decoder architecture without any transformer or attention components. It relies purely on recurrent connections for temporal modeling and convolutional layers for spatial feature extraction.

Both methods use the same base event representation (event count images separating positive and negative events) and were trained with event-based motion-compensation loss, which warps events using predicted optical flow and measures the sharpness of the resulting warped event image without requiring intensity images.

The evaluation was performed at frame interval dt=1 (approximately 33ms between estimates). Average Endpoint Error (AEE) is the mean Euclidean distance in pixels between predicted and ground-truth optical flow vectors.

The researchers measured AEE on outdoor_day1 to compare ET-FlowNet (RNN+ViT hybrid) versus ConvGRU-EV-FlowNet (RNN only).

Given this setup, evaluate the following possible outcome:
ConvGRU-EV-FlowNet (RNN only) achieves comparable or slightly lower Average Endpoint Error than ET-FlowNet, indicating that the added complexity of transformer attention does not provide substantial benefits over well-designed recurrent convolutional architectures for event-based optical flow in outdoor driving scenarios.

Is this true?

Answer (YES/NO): NO